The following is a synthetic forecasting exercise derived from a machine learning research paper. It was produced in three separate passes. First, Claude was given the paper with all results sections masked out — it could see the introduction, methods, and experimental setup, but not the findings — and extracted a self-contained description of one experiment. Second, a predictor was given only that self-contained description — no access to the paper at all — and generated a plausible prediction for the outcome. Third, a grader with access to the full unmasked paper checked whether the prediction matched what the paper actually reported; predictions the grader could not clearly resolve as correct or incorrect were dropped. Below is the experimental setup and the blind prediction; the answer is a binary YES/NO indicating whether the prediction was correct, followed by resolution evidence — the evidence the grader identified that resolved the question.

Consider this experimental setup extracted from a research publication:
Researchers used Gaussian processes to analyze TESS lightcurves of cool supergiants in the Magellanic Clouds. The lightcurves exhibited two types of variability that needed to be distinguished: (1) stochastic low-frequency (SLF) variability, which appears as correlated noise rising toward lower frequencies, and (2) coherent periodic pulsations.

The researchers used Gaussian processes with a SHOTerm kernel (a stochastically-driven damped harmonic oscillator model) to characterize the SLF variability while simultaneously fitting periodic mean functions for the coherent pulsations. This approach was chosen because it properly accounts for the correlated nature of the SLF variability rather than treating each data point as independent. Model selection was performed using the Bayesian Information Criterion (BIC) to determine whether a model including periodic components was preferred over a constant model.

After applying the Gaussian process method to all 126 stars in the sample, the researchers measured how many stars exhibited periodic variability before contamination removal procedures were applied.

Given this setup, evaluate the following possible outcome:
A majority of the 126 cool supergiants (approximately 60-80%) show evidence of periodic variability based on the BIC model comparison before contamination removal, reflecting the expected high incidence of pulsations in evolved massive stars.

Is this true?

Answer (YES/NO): YES